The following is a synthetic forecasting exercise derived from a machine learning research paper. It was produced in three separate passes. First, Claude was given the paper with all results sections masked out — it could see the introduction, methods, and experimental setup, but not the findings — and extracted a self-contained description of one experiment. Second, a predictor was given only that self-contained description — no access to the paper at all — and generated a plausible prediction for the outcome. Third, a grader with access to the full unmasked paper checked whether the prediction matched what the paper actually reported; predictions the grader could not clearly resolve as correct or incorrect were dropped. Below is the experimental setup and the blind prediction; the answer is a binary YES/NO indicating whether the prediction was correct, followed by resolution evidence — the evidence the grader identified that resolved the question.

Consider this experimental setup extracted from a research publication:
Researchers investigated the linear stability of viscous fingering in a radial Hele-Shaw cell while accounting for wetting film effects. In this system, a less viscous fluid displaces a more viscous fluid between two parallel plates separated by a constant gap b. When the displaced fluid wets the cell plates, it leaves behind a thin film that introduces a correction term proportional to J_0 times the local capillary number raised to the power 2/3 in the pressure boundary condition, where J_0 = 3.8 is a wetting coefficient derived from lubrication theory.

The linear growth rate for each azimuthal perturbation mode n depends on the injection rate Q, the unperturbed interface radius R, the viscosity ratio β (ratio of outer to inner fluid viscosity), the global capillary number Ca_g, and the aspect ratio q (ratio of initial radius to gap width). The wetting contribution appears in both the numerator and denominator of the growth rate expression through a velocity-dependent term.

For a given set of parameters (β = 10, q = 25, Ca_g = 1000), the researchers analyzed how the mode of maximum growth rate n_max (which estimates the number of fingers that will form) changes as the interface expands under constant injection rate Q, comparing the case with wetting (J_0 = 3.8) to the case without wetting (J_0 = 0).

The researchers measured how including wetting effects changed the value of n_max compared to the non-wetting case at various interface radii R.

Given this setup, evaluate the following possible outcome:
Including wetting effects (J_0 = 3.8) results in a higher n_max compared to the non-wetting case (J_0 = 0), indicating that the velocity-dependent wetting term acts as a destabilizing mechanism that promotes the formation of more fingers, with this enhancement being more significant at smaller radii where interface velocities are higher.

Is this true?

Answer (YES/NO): NO